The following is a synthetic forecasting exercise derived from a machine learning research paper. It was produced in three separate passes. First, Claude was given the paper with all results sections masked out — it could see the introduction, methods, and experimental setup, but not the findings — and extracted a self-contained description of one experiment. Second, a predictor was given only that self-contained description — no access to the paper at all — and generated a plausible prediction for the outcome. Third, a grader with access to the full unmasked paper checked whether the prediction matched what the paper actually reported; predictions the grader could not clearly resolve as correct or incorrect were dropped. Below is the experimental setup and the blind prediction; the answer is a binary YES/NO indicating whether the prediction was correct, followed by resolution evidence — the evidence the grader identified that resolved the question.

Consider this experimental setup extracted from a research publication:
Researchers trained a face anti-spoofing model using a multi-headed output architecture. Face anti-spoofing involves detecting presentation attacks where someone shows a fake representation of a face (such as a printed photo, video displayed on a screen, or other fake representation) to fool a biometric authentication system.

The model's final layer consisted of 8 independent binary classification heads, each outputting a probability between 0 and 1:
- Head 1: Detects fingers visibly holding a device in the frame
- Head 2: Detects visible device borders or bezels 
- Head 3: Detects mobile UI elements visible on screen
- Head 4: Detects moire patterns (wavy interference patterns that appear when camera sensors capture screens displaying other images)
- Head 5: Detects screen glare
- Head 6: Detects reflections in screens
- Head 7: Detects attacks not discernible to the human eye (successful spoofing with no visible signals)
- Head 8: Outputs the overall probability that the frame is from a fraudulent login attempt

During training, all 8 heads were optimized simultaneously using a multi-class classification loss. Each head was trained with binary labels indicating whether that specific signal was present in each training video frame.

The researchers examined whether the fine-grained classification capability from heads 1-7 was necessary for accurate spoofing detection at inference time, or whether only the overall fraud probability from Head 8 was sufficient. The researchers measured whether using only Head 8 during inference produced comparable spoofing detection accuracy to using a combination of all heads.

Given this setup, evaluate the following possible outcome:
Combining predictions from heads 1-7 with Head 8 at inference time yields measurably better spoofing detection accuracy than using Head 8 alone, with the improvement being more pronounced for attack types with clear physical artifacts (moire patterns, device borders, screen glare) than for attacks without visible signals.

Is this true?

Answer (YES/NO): NO